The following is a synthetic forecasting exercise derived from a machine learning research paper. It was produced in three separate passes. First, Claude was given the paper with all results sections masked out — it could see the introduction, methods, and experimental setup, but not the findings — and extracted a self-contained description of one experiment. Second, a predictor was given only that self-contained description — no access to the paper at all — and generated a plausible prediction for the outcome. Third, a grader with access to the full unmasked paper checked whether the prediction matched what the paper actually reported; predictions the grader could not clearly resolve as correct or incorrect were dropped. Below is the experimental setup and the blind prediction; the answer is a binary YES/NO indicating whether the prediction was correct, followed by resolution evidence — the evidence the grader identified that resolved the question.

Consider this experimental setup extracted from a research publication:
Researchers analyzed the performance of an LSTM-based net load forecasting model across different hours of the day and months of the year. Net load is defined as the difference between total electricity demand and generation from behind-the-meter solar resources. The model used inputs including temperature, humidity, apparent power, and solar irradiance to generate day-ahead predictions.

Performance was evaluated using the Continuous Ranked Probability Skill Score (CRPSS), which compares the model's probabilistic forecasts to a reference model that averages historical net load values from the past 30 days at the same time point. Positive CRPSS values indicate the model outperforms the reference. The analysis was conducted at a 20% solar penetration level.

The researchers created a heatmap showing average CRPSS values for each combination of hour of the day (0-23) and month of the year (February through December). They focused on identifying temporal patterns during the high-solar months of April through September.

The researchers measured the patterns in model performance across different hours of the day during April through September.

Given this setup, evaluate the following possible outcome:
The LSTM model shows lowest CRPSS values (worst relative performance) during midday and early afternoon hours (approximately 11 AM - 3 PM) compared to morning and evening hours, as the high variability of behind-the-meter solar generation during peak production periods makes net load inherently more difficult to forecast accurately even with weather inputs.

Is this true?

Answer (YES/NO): YES